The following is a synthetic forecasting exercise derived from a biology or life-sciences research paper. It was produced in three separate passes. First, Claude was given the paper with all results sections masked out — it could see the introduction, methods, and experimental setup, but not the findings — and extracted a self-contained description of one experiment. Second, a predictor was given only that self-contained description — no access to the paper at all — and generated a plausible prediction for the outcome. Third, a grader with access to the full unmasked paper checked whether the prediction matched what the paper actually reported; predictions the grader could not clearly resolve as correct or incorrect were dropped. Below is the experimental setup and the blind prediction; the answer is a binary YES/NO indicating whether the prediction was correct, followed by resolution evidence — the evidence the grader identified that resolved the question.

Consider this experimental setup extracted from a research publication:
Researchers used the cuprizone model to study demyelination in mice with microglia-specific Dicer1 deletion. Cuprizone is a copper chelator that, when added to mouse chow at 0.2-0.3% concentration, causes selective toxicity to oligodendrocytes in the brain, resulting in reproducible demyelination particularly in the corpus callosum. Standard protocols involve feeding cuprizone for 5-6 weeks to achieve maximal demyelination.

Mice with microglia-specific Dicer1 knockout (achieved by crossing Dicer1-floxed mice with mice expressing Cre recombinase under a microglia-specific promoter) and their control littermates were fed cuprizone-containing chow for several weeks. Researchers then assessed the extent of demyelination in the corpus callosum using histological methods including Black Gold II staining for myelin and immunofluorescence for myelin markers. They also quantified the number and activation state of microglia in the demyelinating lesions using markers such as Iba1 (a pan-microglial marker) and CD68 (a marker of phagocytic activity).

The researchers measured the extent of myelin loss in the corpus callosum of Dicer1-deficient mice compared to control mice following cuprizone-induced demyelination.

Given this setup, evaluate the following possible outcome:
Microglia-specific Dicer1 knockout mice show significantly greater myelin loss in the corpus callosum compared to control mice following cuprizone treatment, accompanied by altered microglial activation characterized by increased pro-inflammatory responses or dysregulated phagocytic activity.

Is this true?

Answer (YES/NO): YES